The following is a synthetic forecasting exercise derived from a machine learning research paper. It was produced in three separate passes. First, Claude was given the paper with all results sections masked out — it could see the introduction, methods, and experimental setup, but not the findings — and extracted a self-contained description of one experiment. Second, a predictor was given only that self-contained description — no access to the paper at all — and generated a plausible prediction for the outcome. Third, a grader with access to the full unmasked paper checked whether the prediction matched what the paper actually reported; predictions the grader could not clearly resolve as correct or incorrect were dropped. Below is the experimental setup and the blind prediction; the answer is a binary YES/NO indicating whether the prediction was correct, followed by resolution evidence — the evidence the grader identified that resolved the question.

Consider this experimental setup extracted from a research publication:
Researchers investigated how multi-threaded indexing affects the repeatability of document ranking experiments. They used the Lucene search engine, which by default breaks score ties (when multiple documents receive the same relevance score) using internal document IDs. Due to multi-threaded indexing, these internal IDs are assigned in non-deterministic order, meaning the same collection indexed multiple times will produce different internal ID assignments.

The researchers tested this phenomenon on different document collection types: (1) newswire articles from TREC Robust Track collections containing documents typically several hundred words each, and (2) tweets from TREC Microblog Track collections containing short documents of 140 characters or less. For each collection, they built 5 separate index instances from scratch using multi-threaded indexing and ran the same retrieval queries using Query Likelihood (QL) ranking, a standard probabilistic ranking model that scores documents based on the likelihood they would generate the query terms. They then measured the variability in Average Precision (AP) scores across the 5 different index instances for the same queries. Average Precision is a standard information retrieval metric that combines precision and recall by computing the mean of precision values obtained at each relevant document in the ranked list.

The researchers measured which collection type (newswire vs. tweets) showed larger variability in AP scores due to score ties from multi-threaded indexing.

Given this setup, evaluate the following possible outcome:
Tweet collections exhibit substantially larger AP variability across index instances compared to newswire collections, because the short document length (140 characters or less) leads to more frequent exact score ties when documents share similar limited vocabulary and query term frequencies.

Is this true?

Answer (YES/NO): YES